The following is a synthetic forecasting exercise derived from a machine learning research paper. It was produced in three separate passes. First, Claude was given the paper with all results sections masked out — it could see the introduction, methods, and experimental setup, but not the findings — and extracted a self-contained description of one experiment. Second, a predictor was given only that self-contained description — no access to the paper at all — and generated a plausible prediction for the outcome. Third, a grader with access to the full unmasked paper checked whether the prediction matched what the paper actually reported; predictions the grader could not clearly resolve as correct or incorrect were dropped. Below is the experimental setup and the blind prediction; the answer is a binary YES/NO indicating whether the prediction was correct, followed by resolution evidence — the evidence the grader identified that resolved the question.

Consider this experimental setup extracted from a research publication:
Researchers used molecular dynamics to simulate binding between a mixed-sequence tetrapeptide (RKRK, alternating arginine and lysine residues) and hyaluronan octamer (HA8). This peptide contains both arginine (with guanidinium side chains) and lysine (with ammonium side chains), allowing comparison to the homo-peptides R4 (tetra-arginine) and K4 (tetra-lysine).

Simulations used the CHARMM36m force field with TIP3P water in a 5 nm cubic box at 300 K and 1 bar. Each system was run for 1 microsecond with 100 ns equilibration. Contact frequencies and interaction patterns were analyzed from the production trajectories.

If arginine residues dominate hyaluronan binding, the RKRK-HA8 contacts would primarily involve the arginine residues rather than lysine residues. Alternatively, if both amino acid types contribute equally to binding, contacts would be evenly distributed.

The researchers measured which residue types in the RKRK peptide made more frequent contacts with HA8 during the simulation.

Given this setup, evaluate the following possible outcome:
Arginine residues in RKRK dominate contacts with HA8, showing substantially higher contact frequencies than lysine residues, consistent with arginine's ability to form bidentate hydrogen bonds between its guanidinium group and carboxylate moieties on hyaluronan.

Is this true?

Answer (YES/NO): YES